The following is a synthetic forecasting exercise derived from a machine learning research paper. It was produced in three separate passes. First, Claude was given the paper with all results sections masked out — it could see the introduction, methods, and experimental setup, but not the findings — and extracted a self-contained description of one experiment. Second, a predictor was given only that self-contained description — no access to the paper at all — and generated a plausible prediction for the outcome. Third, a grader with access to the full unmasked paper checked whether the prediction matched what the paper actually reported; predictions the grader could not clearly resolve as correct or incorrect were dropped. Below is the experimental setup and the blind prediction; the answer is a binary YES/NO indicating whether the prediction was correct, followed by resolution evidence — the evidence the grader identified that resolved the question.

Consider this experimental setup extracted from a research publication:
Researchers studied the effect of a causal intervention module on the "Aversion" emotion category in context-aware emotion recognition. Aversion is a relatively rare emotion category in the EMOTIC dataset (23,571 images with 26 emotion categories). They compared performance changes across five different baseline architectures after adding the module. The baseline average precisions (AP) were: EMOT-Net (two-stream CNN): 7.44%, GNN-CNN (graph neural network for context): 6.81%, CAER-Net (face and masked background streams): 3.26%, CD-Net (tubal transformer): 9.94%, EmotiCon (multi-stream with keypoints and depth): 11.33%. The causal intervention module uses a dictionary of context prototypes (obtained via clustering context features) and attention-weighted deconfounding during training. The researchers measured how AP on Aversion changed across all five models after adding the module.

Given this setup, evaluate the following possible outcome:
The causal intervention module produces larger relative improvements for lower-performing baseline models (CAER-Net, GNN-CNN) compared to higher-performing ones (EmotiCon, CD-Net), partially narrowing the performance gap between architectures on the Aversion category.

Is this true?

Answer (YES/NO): YES